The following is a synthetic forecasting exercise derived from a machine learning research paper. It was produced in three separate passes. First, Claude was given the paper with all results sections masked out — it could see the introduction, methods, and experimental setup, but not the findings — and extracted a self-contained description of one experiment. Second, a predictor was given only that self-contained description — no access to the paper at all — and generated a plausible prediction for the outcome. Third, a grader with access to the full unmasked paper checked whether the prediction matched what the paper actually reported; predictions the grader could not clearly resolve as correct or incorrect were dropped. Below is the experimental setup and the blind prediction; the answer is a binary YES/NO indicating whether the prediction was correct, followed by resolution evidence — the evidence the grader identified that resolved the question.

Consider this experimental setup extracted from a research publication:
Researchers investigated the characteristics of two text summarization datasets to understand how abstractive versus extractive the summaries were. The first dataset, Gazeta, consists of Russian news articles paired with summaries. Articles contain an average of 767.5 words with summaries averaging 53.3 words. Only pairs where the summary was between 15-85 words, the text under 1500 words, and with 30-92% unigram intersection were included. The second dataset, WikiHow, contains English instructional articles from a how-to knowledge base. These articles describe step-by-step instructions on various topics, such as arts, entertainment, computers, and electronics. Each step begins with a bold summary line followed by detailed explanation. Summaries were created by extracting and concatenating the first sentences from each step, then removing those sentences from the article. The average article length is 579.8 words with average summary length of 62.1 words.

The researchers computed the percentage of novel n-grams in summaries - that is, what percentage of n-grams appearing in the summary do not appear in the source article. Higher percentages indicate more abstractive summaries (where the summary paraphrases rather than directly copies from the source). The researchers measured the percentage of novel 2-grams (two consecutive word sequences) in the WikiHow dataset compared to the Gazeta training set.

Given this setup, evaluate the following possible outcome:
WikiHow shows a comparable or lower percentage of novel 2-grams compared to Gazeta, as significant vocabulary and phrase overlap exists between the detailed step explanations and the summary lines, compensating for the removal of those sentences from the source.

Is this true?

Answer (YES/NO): NO